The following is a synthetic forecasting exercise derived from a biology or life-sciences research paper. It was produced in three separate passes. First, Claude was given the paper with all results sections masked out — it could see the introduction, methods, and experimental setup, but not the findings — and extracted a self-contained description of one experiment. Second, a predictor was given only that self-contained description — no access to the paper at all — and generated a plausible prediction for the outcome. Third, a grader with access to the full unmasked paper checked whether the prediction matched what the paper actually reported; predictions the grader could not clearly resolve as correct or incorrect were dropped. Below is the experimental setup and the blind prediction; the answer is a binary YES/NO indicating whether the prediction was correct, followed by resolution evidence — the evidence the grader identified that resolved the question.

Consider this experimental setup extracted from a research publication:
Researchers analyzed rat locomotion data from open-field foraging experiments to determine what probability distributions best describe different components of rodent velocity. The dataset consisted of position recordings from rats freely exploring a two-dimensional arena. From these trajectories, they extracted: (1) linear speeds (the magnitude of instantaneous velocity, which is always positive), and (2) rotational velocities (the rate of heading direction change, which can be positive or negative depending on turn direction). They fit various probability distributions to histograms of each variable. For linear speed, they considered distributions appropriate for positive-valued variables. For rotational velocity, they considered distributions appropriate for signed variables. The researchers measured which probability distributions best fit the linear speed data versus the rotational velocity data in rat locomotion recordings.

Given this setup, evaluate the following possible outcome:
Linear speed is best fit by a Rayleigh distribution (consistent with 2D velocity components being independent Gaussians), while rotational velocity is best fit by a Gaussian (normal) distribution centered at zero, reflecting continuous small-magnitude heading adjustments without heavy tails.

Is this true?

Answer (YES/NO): YES